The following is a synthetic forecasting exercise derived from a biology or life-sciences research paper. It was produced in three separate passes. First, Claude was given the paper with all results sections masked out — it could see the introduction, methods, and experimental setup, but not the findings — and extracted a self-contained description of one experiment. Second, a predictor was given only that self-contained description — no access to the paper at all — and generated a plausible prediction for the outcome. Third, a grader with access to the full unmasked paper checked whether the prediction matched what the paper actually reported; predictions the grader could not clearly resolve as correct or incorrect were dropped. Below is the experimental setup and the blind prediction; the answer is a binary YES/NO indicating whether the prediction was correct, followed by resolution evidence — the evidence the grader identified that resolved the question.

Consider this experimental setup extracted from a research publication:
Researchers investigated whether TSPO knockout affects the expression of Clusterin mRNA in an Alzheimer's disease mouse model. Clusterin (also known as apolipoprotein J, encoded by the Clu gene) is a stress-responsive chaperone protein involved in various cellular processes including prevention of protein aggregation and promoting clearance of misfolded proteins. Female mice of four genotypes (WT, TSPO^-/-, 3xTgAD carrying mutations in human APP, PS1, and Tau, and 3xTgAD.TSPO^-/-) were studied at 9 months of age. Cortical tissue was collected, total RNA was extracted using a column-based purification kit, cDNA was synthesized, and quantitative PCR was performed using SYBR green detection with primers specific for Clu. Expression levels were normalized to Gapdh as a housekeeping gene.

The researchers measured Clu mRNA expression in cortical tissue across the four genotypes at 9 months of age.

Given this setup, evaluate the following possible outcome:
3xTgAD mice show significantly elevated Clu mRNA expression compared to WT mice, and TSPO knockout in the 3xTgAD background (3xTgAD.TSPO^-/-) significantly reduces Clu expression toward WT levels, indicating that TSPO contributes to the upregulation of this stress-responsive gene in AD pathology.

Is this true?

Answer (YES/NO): NO